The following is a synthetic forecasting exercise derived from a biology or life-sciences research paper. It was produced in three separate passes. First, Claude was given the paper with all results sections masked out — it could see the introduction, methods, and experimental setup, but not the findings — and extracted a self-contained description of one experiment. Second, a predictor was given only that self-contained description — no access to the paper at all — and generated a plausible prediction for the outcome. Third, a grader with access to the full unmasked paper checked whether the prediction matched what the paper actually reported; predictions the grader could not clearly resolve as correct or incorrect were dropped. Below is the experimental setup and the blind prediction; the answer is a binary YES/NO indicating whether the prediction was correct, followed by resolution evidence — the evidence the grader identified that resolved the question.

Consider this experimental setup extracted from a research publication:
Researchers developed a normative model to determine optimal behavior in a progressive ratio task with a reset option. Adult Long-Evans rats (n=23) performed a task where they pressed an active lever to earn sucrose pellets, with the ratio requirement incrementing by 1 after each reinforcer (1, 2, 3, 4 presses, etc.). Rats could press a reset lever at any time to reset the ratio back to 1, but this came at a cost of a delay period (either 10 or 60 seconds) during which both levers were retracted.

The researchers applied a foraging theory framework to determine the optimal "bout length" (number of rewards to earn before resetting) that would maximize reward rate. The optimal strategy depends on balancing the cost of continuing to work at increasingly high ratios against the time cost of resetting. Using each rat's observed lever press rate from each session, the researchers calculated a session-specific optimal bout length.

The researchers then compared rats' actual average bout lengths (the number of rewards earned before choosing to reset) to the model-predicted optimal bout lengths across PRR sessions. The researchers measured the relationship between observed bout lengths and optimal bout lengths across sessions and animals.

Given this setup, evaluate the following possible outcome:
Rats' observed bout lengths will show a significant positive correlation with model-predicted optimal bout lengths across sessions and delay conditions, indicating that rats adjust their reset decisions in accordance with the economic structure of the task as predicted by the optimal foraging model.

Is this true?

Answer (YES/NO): YES